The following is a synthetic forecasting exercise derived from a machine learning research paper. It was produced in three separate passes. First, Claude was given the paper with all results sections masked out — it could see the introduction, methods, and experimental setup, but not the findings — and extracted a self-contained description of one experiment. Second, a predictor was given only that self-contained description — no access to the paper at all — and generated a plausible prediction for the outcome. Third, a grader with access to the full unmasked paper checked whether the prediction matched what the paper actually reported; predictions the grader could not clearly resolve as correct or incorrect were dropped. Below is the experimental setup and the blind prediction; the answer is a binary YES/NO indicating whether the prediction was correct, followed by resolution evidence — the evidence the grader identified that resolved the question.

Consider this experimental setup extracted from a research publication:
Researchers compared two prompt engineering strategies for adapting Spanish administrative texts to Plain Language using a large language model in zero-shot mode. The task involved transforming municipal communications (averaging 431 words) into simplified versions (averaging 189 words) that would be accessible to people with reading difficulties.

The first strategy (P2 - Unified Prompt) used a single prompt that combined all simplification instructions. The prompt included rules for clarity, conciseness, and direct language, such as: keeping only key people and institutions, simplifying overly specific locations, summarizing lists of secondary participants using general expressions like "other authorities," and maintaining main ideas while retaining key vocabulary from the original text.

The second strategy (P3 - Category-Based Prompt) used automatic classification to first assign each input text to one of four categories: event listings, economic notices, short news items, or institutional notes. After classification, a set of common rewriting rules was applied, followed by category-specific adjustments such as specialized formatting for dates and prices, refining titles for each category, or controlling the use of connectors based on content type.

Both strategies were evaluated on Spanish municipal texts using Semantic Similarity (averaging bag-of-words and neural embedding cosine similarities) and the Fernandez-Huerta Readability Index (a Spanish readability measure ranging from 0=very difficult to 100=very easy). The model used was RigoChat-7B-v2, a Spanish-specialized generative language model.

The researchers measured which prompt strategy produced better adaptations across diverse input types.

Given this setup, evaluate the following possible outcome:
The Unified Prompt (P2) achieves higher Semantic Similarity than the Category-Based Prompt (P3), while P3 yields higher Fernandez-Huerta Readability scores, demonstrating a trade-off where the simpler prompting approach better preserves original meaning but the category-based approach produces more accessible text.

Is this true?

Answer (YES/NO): YES